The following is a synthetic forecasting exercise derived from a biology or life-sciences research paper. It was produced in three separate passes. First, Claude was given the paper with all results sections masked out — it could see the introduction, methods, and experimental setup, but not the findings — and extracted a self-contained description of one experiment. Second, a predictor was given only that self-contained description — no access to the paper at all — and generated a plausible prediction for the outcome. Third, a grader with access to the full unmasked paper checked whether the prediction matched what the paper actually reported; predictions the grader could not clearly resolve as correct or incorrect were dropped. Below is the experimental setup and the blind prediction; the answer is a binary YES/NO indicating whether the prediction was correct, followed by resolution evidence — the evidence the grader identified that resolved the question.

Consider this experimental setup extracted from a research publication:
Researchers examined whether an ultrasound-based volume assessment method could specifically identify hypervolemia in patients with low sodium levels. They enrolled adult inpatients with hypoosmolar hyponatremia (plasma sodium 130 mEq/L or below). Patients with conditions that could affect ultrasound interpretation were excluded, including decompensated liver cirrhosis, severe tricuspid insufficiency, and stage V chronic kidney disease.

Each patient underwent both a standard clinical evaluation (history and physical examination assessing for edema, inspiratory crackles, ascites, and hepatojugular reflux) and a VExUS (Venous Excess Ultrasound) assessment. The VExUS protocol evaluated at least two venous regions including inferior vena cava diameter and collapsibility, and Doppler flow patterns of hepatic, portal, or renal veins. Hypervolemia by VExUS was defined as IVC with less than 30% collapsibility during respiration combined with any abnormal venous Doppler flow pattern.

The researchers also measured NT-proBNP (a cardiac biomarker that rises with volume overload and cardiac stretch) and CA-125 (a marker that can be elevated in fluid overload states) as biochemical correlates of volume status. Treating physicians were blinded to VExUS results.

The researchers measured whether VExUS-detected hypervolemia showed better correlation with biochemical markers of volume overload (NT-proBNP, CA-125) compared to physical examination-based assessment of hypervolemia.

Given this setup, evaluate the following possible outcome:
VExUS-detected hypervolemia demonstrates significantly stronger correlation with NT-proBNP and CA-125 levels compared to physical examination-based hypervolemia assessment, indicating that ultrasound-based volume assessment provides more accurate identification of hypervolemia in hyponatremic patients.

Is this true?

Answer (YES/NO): NO